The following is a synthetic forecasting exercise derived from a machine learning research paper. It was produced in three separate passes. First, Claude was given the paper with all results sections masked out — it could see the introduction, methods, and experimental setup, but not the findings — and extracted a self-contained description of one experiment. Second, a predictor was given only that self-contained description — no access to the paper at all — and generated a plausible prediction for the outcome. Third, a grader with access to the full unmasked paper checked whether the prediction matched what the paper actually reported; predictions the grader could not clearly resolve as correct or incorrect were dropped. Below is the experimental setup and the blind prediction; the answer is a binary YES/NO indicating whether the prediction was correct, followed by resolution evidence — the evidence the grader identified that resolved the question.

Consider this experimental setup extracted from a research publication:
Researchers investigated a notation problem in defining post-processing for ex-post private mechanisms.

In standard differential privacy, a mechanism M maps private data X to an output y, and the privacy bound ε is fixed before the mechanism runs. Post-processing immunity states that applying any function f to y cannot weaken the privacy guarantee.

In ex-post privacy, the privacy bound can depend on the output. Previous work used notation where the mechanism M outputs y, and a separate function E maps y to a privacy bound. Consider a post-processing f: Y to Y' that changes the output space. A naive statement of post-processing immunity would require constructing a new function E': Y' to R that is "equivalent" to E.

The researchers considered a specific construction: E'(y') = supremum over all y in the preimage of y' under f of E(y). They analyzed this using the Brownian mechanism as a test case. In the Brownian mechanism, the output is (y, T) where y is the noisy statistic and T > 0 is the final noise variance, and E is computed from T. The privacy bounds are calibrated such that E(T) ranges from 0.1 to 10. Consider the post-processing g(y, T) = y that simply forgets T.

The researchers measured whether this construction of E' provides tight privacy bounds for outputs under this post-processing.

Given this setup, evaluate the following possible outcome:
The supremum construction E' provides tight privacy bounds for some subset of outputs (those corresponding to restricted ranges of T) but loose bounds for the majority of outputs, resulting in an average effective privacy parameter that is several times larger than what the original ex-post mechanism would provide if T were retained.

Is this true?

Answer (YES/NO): NO